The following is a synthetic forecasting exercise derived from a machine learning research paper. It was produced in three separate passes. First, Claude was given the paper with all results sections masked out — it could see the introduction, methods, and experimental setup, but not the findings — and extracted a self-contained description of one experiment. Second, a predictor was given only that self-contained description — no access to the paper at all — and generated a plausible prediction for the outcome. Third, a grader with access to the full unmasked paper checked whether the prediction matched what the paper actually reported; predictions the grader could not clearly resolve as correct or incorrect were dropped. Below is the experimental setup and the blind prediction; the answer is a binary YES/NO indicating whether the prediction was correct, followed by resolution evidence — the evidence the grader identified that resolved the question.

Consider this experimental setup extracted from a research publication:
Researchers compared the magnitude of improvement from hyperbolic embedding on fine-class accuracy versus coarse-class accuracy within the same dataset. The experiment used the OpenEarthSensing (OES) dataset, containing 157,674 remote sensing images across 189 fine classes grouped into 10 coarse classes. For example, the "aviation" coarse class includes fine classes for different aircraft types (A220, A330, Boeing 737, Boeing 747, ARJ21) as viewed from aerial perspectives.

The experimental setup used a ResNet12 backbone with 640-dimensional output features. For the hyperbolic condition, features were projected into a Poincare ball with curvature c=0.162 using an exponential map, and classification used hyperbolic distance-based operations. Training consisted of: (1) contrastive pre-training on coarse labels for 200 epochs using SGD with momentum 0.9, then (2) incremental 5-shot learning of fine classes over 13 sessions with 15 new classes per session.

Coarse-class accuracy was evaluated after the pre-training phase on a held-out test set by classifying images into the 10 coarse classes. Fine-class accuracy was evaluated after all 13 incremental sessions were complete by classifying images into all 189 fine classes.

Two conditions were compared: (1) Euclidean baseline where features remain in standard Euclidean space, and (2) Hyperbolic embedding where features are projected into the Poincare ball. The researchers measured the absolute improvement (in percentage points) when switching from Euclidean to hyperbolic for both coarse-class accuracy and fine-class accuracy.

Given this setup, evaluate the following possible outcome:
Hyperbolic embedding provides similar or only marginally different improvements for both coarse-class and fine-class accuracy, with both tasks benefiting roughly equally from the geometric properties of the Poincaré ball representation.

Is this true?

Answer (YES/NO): NO